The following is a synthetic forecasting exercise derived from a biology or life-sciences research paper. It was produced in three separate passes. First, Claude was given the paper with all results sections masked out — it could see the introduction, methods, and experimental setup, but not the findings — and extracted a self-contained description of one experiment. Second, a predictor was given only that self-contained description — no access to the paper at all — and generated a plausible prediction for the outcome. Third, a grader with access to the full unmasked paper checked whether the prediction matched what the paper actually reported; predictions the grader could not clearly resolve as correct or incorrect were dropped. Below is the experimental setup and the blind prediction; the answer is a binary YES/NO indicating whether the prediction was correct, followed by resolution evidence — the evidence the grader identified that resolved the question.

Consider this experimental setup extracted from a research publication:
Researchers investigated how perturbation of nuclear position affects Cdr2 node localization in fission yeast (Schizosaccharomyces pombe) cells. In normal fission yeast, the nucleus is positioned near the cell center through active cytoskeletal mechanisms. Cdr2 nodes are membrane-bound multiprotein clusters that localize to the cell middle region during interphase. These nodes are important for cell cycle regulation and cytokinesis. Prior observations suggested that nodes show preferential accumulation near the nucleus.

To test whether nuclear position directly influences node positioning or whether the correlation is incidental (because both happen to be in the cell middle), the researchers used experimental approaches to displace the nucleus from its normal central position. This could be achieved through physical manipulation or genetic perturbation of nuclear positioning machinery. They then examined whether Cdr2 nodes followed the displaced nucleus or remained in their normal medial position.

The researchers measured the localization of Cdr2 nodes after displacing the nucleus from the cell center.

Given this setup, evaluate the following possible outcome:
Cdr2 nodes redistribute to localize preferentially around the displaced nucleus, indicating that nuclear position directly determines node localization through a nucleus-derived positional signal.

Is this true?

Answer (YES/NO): NO